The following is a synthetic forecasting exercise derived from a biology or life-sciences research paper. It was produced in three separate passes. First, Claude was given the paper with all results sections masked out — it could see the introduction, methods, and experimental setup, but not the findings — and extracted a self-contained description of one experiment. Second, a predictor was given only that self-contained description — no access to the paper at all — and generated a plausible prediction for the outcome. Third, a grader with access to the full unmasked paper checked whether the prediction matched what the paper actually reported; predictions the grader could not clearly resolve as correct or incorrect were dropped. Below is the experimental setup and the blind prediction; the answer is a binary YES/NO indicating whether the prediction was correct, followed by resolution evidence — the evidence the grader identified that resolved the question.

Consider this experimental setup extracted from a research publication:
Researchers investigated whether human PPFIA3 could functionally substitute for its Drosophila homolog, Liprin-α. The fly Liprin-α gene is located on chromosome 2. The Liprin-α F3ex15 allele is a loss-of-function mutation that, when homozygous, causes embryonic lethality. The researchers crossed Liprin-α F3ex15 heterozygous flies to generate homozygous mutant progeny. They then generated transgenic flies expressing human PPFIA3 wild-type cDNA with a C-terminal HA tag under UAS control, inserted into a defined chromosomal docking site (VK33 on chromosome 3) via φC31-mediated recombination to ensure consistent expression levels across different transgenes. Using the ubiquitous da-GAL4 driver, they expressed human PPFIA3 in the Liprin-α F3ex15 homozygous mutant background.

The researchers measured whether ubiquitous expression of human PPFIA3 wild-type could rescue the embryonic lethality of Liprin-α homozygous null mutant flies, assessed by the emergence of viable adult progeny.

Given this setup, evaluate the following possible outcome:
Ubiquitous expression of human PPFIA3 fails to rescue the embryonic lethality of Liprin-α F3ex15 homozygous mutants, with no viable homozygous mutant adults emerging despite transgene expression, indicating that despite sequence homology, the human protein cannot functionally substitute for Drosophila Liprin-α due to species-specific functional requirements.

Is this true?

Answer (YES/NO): NO